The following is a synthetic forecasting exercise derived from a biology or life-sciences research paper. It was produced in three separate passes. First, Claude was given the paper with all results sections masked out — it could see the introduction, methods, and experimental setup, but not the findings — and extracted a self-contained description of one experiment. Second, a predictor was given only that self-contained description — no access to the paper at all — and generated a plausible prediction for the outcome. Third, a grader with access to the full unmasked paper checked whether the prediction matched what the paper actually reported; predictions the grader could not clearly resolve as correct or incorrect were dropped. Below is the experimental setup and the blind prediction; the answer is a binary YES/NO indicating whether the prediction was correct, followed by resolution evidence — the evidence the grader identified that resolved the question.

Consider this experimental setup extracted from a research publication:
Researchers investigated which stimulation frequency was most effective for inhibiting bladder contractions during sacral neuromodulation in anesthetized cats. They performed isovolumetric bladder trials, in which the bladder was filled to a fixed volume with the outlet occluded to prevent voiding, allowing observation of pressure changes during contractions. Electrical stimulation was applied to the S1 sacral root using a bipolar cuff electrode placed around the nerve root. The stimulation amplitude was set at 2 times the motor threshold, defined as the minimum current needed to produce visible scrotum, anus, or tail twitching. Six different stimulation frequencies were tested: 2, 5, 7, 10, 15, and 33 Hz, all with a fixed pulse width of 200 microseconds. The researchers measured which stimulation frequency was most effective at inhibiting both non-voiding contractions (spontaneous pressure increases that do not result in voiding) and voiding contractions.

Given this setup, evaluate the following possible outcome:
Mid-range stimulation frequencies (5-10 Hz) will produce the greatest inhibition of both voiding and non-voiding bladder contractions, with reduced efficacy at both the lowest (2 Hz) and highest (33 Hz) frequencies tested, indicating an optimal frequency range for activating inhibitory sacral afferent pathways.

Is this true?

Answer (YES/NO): NO